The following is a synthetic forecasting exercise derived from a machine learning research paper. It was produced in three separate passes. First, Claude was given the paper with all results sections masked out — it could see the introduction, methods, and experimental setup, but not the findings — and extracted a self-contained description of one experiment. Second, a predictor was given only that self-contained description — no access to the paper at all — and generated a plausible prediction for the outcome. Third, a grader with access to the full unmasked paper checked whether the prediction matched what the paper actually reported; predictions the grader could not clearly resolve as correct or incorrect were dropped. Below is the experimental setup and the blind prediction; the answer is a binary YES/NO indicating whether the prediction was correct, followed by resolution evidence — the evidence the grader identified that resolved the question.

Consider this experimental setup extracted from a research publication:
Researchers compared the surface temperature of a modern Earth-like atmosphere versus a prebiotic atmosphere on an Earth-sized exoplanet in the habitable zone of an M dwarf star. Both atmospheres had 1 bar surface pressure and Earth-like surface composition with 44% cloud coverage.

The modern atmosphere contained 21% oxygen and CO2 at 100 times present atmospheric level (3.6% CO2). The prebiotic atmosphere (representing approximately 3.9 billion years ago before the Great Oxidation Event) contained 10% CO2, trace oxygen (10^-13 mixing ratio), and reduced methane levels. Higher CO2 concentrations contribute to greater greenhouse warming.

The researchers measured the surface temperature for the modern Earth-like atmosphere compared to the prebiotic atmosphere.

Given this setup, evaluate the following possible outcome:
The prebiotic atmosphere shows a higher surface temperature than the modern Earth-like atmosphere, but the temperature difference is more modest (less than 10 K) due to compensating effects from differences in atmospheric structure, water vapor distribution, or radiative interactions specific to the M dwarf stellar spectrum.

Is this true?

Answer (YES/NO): YES